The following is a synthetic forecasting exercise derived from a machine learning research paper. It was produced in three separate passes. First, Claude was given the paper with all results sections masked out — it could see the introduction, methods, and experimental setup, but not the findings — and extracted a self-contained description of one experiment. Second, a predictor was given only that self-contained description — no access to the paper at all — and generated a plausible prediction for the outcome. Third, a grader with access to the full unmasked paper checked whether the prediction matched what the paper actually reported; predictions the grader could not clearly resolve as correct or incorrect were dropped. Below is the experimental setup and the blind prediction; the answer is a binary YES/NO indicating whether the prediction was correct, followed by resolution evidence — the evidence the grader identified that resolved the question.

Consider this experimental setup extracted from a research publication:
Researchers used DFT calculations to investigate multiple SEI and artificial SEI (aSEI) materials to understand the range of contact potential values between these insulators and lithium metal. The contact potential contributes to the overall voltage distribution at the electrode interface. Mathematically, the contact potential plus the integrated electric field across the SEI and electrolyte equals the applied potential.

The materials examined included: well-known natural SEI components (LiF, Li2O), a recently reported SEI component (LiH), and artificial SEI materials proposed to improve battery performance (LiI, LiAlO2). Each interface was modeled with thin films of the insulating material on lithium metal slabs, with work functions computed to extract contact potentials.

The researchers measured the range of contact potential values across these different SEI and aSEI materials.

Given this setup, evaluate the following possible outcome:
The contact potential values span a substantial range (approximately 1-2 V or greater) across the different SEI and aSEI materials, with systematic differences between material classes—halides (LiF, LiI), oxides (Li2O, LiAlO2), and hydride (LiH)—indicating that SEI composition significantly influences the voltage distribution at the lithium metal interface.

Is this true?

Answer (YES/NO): NO